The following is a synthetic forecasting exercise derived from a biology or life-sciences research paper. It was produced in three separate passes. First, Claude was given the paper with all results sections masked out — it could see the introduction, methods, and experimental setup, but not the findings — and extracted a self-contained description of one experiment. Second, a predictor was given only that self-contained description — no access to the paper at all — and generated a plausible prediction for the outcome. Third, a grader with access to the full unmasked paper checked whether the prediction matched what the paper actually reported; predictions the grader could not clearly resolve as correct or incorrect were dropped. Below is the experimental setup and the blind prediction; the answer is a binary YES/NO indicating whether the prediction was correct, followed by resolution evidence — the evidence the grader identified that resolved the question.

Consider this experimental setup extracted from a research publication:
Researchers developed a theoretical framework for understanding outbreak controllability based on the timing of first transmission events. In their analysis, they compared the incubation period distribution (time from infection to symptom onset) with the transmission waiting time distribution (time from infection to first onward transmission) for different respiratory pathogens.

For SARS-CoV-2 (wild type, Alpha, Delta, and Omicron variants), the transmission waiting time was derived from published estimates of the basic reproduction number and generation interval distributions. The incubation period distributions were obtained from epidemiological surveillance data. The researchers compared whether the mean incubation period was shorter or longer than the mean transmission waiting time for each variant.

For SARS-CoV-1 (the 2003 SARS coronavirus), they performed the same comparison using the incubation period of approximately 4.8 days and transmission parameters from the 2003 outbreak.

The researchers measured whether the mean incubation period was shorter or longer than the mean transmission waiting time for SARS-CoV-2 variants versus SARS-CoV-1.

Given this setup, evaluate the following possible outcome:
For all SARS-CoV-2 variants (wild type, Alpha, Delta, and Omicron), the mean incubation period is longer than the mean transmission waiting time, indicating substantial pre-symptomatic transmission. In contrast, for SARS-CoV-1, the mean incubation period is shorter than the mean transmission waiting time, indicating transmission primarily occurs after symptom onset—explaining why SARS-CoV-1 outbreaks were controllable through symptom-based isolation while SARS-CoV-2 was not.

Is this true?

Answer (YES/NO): YES